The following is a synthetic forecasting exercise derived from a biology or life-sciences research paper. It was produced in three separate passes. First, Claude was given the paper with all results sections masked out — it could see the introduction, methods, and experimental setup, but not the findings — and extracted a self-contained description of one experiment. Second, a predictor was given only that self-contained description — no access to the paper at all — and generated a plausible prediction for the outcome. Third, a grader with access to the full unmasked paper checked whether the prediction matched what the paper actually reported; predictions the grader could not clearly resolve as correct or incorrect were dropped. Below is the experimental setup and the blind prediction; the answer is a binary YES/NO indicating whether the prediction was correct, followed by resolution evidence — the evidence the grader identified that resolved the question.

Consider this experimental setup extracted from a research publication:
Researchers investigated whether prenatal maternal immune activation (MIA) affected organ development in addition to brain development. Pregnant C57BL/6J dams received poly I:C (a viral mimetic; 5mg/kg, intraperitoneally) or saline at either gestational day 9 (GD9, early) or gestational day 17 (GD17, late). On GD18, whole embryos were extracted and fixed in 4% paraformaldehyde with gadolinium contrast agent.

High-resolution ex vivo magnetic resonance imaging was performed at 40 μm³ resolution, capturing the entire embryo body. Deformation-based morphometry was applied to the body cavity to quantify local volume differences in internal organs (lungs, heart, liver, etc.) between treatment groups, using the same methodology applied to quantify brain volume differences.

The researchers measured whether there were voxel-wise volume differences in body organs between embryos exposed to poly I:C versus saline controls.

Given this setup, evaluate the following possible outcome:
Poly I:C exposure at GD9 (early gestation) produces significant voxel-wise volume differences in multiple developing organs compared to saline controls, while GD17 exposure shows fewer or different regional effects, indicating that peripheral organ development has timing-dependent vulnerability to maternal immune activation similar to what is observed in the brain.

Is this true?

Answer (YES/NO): NO